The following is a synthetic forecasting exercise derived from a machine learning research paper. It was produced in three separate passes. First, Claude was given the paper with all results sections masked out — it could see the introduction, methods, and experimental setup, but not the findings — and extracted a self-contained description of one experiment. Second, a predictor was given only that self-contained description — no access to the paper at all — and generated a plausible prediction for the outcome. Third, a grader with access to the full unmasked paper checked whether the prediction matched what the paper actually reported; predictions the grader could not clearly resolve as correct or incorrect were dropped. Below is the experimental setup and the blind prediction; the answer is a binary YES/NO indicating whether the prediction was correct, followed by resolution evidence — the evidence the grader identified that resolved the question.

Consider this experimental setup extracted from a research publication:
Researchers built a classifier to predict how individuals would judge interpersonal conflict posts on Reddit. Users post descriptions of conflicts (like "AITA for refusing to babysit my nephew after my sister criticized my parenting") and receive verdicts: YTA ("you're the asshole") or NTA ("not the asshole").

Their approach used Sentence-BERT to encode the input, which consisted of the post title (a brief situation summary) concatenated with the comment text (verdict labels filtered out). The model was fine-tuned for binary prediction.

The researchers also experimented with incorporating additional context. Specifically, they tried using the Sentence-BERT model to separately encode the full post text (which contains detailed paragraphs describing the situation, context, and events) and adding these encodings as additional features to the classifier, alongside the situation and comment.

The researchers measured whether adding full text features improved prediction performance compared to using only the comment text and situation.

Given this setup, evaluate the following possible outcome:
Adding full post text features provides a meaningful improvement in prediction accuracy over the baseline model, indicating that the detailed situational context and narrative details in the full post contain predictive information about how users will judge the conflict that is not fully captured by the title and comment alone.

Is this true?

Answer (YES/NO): NO